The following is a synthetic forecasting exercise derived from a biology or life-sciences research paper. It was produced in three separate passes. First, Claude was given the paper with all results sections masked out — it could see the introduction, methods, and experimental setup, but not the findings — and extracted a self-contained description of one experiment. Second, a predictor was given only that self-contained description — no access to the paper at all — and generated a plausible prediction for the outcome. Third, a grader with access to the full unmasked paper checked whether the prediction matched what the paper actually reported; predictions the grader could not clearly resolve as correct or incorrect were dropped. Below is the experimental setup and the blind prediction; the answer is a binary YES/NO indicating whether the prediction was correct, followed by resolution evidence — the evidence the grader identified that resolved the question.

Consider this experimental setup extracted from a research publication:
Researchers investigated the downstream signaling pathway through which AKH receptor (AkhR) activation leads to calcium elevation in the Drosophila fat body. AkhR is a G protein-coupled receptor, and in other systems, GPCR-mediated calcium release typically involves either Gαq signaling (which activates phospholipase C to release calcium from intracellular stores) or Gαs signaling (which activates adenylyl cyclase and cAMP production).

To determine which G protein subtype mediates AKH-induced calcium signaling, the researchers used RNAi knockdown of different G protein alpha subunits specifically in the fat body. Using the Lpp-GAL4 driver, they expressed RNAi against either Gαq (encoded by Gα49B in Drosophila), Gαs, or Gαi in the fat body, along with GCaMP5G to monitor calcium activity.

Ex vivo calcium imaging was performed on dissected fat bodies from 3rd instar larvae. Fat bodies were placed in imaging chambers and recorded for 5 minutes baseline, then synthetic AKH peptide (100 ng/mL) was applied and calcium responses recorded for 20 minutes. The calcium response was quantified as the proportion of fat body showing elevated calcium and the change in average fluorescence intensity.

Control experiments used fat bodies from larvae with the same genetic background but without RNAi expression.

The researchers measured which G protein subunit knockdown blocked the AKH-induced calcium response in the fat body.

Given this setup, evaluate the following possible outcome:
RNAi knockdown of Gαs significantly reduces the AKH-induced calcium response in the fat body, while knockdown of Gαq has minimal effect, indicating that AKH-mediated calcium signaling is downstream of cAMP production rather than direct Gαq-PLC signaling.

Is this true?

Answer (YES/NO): NO